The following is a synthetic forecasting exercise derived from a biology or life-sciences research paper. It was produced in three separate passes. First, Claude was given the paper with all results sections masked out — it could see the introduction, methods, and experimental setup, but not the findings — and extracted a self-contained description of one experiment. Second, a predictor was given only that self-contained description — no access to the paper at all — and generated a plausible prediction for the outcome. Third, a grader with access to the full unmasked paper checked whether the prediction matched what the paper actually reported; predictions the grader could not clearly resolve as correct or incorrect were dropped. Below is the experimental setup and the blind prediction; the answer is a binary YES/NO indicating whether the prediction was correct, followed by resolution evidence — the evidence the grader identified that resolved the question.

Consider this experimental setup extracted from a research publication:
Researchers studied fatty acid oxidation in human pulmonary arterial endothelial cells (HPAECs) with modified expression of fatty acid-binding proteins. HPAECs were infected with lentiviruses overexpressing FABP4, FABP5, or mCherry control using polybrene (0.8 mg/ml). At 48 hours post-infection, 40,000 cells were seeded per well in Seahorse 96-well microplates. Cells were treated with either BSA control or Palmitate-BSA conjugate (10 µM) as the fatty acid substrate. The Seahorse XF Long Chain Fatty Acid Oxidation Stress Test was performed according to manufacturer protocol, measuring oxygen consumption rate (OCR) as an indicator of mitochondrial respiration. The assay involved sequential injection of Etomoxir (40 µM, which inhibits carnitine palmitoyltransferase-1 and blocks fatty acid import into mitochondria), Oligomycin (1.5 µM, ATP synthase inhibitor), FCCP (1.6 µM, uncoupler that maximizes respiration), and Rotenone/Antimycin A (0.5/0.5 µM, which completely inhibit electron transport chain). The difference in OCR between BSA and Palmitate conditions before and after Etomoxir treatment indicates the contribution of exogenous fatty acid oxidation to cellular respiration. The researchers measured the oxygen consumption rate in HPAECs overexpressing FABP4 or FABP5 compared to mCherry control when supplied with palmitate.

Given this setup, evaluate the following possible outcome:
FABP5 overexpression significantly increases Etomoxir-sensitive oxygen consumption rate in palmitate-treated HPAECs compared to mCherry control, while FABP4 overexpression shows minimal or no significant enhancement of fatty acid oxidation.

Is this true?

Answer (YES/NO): NO